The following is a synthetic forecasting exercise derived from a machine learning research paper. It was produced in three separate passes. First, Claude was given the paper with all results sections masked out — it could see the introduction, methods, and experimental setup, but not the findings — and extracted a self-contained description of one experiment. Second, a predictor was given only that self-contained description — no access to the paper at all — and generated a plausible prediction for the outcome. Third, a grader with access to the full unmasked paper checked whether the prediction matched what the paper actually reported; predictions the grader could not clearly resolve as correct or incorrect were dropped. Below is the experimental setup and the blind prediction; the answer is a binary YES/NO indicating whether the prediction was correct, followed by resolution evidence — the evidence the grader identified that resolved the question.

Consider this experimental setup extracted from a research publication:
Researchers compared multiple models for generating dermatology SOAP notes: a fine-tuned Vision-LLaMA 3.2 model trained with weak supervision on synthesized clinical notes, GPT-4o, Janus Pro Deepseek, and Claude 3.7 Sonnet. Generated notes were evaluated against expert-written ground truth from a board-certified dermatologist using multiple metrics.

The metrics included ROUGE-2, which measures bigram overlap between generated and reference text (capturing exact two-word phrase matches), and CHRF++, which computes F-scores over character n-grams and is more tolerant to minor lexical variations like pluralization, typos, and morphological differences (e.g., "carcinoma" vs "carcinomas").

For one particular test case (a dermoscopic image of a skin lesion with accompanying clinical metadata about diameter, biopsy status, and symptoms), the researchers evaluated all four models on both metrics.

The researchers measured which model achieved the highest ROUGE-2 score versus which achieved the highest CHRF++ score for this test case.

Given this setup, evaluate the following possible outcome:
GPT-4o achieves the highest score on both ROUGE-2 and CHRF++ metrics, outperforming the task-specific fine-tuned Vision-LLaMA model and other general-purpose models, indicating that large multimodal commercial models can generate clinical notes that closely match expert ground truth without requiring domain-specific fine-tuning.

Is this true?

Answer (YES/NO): NO